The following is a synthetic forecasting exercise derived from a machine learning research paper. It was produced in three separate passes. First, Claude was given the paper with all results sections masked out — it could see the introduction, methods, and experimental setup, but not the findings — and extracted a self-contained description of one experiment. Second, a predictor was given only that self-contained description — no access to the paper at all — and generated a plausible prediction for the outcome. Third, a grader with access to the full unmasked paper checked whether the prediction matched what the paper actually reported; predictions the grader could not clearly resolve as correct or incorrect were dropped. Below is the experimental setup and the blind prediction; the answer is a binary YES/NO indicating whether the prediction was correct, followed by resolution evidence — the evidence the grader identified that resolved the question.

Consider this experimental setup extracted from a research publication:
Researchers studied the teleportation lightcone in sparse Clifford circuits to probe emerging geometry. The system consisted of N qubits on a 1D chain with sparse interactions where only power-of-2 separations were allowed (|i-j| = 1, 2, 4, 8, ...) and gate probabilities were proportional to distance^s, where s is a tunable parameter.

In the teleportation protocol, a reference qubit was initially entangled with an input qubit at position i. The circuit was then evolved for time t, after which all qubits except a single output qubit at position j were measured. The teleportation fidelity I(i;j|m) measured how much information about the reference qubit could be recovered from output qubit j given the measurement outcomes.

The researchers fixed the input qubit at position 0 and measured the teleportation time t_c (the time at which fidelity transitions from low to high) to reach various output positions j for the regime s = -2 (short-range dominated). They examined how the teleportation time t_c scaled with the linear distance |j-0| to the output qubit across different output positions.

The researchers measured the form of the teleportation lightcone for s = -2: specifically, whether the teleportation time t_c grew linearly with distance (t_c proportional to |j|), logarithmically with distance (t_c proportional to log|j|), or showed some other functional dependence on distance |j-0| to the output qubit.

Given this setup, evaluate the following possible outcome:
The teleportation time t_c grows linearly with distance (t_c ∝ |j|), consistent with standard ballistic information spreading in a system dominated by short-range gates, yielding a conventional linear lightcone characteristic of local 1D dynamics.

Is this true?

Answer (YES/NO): YES